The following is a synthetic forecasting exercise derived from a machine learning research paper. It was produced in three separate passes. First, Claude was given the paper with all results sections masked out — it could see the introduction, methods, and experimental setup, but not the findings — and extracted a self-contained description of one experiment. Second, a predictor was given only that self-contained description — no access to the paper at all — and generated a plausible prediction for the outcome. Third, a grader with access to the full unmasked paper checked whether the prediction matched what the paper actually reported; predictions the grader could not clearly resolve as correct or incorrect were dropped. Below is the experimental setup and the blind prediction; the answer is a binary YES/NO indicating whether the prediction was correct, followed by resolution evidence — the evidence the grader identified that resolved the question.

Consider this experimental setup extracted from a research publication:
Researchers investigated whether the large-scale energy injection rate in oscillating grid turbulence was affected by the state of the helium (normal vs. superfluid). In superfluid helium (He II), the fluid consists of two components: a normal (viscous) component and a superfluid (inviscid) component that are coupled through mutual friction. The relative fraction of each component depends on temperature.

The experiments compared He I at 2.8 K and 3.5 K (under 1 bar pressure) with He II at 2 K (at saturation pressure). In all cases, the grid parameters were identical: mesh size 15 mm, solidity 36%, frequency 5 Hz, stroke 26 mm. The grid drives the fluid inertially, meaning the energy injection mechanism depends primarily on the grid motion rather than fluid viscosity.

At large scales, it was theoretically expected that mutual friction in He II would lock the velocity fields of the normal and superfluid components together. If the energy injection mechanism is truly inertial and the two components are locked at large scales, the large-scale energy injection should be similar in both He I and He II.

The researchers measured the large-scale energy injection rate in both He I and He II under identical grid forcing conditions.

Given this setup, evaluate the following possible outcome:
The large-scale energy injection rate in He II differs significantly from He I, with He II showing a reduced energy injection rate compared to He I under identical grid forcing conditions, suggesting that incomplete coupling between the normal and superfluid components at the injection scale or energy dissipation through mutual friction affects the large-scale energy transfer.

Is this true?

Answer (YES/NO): NO